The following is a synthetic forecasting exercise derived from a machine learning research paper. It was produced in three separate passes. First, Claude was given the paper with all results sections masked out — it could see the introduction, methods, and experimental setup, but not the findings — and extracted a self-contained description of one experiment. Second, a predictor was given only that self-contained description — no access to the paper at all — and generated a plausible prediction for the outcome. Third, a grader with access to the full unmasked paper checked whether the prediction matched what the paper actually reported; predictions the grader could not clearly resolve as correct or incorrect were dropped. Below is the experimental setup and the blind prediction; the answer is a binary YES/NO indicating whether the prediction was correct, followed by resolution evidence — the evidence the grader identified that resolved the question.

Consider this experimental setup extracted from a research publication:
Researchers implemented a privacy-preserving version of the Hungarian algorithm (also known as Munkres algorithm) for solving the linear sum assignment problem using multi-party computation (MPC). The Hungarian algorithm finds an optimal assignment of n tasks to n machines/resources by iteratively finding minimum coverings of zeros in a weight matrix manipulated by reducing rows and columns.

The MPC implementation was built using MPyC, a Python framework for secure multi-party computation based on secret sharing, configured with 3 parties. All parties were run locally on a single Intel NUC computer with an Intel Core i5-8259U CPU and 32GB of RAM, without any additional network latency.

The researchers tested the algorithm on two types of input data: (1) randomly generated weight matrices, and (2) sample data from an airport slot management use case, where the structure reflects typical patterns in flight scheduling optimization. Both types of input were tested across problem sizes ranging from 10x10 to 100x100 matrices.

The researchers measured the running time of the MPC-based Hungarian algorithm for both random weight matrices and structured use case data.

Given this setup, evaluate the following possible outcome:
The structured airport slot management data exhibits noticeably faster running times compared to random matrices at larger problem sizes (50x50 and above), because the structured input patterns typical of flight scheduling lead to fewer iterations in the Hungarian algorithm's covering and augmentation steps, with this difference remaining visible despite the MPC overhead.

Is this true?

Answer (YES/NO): NO